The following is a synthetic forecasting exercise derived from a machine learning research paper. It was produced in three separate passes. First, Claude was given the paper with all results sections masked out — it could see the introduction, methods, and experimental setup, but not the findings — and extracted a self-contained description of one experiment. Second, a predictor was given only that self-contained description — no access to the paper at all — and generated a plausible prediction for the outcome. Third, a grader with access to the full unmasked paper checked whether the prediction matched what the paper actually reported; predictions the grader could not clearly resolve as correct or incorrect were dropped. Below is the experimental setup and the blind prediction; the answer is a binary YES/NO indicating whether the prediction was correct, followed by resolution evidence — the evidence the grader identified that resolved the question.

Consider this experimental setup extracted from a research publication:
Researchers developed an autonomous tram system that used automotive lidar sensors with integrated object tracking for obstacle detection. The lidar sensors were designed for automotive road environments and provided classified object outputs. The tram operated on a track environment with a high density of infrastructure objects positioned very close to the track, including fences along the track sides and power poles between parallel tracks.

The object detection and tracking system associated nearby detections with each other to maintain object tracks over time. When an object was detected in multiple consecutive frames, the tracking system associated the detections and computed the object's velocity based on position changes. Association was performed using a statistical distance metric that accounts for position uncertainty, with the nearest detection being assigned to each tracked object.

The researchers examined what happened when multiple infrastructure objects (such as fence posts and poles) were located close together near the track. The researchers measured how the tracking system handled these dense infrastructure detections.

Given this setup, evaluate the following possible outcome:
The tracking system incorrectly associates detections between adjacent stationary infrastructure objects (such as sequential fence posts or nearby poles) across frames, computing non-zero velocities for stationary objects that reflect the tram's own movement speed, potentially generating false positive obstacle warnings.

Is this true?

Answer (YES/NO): YES